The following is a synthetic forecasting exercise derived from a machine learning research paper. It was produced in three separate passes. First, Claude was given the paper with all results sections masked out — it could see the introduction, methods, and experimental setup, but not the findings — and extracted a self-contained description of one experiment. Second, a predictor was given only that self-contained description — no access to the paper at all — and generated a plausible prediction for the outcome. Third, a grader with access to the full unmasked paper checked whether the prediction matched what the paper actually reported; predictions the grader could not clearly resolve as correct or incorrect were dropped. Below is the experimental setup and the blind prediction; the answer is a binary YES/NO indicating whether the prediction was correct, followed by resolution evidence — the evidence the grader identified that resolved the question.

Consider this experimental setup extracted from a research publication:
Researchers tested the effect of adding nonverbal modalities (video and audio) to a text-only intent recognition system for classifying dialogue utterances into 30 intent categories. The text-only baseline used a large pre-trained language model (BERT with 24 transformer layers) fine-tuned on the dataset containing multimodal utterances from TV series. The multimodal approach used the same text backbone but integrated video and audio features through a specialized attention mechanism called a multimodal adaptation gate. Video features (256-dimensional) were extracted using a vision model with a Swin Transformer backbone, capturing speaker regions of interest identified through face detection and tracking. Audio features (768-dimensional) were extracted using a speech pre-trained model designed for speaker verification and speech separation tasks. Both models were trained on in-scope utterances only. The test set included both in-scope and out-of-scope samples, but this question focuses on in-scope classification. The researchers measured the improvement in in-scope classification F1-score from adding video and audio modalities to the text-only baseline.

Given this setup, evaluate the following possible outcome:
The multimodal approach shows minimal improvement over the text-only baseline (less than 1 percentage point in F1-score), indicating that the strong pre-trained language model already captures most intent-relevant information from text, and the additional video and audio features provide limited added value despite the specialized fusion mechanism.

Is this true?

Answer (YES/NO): NO